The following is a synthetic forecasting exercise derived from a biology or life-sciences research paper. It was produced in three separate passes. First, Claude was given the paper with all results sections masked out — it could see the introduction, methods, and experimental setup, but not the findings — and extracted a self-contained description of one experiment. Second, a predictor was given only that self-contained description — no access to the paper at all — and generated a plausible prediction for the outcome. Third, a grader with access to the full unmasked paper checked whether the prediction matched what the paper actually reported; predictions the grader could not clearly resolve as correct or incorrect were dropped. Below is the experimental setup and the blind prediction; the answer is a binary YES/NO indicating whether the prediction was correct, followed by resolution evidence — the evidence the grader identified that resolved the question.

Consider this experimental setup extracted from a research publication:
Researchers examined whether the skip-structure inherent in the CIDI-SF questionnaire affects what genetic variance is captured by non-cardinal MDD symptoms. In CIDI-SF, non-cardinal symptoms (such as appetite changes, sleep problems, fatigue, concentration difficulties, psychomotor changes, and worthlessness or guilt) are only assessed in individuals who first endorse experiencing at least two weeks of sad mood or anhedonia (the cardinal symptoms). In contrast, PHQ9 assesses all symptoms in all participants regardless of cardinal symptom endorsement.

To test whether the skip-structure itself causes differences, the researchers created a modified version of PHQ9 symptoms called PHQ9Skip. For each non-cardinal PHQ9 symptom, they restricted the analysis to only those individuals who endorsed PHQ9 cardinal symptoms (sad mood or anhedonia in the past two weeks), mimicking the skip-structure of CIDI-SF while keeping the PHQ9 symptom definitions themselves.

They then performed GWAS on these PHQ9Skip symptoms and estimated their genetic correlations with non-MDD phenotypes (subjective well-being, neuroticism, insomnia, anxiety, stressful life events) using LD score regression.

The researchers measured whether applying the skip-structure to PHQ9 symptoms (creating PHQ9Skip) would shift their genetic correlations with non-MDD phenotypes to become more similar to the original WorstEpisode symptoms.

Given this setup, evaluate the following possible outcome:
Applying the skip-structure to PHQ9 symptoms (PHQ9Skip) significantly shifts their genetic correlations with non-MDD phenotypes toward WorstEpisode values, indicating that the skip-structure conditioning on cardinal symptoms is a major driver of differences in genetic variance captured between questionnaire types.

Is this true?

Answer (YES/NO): NO